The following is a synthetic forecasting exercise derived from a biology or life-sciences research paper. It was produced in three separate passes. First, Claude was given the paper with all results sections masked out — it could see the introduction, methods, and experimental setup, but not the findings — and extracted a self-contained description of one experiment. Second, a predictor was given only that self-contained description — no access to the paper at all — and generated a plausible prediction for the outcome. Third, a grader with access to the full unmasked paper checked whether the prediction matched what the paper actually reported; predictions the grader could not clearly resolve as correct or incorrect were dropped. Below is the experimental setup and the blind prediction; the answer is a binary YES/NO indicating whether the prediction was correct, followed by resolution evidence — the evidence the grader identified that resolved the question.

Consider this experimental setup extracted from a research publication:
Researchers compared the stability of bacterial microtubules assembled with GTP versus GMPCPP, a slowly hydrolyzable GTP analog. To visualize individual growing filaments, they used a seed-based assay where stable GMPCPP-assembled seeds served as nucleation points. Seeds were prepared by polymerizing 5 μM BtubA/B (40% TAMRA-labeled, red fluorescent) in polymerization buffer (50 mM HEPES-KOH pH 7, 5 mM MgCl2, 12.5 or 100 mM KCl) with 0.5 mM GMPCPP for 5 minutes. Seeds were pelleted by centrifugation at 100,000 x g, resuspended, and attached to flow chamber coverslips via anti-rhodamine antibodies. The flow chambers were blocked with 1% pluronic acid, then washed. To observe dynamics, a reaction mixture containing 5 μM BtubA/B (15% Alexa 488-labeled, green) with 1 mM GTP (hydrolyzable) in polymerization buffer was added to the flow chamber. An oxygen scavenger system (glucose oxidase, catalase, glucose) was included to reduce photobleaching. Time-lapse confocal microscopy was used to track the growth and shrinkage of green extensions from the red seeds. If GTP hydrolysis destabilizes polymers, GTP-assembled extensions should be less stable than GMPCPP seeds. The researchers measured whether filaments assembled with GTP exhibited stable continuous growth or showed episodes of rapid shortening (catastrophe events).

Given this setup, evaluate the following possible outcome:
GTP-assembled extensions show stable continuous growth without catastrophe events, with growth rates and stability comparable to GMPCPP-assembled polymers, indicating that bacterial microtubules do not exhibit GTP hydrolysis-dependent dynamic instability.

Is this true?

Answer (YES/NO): NO